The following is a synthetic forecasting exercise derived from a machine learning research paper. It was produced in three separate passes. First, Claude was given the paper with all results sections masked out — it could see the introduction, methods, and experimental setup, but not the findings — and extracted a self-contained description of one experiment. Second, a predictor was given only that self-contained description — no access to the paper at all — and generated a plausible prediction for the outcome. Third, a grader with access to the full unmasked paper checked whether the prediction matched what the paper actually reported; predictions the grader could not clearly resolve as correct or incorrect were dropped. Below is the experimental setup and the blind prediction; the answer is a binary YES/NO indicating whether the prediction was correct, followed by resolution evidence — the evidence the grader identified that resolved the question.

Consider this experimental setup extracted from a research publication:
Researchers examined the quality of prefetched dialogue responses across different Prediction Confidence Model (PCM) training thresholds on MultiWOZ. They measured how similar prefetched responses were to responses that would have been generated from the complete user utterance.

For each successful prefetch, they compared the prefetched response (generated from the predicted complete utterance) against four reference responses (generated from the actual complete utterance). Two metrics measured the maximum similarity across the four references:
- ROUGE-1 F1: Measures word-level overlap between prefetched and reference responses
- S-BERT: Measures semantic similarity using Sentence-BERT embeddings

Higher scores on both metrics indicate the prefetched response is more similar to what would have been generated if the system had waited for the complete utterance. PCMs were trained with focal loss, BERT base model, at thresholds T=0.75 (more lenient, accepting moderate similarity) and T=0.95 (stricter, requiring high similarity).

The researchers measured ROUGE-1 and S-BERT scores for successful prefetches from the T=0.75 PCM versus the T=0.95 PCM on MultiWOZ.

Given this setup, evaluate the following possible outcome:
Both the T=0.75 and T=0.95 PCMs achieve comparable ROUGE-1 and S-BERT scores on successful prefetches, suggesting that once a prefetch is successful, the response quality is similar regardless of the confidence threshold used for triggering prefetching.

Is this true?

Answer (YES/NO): NO